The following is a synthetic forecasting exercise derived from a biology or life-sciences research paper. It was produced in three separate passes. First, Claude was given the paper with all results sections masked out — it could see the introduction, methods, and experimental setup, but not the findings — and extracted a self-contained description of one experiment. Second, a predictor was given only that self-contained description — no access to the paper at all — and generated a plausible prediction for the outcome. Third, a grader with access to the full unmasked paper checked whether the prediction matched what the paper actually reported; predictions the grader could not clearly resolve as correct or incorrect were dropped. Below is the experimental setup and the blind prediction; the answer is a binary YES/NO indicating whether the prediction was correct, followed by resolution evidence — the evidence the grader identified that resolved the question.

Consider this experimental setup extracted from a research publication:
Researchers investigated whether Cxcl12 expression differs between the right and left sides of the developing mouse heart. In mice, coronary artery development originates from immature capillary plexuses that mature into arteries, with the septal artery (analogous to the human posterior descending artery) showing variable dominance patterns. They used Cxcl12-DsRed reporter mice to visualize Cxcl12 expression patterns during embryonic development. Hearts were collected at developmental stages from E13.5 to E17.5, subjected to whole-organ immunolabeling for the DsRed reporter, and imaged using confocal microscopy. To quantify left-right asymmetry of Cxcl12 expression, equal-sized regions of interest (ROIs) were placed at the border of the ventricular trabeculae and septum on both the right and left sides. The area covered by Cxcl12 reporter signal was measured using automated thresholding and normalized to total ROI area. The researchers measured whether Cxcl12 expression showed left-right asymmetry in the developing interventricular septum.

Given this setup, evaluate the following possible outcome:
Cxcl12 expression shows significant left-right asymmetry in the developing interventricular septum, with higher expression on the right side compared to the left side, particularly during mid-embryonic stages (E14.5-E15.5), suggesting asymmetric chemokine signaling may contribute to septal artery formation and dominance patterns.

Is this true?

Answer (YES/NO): NO